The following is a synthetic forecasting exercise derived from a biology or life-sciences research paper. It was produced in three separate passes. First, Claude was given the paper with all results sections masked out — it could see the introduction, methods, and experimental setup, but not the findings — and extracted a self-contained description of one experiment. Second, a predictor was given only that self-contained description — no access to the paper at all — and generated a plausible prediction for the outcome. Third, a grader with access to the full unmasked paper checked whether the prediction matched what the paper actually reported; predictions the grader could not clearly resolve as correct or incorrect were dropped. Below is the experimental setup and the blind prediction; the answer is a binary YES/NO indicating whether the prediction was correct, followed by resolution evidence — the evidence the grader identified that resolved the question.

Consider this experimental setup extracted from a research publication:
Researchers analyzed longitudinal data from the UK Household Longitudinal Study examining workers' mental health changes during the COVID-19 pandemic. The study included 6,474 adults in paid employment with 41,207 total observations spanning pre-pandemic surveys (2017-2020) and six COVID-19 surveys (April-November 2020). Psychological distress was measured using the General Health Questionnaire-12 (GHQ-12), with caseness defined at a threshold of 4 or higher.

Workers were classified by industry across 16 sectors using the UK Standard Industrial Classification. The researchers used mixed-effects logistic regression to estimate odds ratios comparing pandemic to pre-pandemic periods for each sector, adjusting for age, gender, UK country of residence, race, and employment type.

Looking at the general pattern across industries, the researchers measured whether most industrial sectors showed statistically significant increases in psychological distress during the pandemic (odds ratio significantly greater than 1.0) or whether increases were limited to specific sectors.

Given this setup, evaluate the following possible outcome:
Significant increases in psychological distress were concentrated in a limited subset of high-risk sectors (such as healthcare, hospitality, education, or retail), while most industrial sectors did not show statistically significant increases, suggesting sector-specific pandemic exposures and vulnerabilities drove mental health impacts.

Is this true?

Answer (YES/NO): NO